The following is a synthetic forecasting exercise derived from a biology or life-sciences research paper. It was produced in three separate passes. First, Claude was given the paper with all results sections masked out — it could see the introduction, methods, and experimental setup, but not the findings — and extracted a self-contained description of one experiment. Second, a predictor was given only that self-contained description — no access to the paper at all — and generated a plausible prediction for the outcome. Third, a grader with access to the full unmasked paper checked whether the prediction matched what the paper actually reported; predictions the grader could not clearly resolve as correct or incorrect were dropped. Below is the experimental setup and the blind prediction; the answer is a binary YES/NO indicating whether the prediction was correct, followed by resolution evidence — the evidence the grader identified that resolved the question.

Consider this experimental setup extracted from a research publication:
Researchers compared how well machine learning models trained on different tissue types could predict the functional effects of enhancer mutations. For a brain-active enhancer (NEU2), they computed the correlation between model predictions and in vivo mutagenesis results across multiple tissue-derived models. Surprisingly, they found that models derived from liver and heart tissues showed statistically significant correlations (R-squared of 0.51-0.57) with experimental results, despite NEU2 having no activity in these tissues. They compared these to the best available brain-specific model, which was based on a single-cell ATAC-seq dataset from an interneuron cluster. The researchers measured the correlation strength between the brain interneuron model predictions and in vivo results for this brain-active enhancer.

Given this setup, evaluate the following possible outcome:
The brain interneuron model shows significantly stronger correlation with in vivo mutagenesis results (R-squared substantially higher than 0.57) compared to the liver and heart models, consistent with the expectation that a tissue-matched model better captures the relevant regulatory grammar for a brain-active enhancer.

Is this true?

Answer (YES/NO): NO